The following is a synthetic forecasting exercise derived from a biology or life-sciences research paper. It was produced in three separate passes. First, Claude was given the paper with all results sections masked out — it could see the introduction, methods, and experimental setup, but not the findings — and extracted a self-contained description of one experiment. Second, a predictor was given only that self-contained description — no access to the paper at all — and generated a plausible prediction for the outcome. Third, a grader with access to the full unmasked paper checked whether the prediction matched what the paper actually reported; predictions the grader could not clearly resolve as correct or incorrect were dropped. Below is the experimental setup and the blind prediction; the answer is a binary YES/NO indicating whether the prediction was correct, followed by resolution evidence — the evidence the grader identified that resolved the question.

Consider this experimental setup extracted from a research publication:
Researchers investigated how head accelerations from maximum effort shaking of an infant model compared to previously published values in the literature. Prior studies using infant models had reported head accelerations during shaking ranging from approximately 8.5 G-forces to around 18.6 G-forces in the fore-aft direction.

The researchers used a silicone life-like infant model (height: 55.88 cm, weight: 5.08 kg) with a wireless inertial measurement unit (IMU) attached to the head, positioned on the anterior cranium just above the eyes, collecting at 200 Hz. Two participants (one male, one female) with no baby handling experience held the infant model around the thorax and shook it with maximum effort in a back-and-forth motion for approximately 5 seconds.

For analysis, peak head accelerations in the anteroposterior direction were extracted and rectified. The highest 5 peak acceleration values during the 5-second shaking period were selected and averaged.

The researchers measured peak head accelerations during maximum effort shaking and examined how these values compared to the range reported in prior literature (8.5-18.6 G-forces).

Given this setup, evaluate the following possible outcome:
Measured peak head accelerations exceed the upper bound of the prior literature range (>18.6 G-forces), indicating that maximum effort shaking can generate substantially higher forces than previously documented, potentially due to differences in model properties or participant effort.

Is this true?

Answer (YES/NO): NO